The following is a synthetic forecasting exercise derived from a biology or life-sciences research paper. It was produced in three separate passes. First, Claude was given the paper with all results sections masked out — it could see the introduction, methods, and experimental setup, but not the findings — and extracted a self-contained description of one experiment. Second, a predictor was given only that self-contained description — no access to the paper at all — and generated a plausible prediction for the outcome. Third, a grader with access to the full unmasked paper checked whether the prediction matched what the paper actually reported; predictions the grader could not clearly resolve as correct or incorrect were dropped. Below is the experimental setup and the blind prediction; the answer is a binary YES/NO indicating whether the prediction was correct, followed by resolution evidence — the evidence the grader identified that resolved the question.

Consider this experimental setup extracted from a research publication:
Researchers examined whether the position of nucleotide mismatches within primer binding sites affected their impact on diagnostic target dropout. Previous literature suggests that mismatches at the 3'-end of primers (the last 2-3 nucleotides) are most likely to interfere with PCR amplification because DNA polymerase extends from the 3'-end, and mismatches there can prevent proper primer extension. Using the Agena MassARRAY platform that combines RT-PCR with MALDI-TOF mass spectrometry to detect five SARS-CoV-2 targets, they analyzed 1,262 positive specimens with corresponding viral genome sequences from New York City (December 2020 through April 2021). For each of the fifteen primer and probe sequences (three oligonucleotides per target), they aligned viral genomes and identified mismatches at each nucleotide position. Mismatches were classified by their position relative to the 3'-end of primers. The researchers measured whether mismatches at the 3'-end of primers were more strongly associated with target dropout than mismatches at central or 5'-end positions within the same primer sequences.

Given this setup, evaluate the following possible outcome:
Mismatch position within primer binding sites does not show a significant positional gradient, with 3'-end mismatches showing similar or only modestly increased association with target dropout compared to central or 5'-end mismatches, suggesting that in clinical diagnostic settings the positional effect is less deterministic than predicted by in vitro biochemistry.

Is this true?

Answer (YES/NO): NO